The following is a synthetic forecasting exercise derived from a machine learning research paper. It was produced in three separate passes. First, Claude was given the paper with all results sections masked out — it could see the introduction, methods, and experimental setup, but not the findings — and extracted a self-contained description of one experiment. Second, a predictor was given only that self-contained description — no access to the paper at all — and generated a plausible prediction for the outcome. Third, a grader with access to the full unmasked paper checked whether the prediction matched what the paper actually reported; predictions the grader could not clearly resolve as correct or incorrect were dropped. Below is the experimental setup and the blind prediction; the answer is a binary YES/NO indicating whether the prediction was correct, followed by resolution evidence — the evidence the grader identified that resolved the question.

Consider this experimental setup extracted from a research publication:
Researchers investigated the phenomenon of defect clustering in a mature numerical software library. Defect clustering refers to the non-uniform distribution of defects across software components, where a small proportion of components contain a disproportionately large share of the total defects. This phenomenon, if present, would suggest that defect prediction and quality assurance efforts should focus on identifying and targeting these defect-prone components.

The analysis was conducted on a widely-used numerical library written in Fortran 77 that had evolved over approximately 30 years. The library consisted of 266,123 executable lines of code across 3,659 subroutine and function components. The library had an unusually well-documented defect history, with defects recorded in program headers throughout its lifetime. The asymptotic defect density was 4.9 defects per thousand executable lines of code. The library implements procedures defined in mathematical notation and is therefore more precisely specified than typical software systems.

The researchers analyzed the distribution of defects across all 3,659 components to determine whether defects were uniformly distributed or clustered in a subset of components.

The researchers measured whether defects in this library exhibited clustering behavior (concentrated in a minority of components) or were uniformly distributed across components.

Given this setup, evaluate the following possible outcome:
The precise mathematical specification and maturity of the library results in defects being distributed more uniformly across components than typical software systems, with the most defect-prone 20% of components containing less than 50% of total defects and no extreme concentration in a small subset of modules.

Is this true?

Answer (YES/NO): NO